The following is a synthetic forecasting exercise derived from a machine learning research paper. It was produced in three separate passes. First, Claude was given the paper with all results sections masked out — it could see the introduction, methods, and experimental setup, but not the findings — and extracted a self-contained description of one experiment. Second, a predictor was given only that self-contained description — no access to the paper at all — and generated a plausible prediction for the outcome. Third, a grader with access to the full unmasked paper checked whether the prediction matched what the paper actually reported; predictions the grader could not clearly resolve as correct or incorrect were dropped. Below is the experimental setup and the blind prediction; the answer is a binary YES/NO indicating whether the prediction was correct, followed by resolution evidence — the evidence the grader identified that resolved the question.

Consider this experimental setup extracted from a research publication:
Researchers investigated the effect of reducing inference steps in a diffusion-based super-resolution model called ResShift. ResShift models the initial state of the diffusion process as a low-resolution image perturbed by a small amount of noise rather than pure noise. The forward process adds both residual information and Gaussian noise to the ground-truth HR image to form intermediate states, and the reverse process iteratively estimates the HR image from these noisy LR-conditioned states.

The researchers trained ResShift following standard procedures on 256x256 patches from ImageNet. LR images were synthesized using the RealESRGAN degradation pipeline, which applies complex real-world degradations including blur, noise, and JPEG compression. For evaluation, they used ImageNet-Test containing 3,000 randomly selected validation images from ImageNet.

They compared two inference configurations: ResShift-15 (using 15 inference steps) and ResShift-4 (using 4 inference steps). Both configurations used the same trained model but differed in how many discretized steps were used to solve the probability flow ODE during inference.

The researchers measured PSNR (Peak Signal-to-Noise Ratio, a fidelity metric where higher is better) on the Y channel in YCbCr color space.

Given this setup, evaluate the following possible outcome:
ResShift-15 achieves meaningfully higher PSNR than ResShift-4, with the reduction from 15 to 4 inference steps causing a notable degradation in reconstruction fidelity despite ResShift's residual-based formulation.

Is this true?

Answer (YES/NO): NO